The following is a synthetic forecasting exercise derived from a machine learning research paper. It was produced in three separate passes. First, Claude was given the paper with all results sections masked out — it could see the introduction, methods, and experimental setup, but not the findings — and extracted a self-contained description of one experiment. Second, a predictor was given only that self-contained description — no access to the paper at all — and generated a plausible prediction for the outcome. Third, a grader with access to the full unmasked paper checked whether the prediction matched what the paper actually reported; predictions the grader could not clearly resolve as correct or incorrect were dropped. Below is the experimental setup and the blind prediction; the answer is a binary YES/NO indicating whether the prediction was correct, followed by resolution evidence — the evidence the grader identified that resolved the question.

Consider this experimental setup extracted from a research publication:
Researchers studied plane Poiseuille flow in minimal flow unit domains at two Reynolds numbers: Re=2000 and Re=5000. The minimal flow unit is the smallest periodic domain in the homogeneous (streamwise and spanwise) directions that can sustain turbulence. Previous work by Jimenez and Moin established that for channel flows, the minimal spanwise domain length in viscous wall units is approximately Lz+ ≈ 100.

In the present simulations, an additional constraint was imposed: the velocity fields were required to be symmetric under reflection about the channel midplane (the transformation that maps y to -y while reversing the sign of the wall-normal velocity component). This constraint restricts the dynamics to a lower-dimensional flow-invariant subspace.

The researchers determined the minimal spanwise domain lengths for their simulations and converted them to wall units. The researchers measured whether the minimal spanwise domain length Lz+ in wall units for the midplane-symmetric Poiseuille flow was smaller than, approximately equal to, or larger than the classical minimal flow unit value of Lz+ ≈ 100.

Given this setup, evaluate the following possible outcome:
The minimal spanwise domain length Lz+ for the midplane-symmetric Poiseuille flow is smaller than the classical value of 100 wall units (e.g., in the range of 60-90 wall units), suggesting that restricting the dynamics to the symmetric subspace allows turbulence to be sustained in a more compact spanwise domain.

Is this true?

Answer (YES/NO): NO